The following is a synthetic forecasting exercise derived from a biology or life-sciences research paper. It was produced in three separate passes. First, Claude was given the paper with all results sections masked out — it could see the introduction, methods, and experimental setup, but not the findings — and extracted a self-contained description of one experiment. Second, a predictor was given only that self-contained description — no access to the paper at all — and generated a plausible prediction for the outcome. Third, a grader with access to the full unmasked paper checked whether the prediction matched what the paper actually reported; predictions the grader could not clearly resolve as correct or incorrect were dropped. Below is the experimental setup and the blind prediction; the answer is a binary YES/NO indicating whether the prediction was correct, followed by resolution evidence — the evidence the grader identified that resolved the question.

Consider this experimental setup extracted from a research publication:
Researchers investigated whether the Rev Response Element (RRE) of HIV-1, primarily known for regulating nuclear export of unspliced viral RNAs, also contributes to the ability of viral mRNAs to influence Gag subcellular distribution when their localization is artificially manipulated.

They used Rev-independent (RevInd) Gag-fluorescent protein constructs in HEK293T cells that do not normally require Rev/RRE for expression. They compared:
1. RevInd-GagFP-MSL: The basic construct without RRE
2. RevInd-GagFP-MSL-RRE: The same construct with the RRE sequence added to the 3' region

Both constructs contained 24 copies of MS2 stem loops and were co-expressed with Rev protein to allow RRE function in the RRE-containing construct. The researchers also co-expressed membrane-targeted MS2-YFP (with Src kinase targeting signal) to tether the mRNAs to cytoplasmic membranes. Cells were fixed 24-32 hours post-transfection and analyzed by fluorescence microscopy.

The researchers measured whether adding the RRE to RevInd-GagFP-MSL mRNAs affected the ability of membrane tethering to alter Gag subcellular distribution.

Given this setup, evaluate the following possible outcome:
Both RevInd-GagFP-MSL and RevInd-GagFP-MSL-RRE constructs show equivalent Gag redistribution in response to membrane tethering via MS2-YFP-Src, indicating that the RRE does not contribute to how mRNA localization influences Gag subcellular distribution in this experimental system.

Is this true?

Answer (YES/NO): NO